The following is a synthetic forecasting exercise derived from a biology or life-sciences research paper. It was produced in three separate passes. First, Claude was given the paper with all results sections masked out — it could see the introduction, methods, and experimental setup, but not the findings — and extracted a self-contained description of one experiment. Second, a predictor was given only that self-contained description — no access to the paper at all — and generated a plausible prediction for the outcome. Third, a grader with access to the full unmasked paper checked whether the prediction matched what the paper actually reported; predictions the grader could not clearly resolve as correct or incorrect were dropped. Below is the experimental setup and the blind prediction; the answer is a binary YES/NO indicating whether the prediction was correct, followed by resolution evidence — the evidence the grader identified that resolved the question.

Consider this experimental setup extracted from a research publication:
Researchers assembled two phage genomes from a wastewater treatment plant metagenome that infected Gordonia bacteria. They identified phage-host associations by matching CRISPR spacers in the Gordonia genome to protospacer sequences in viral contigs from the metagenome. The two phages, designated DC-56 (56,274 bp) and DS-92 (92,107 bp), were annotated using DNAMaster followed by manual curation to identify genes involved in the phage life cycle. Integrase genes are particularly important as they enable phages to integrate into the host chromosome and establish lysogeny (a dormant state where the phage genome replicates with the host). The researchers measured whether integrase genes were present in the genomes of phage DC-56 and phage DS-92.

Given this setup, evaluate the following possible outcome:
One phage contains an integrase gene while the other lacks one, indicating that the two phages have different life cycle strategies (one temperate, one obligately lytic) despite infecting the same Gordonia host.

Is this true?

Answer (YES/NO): YES